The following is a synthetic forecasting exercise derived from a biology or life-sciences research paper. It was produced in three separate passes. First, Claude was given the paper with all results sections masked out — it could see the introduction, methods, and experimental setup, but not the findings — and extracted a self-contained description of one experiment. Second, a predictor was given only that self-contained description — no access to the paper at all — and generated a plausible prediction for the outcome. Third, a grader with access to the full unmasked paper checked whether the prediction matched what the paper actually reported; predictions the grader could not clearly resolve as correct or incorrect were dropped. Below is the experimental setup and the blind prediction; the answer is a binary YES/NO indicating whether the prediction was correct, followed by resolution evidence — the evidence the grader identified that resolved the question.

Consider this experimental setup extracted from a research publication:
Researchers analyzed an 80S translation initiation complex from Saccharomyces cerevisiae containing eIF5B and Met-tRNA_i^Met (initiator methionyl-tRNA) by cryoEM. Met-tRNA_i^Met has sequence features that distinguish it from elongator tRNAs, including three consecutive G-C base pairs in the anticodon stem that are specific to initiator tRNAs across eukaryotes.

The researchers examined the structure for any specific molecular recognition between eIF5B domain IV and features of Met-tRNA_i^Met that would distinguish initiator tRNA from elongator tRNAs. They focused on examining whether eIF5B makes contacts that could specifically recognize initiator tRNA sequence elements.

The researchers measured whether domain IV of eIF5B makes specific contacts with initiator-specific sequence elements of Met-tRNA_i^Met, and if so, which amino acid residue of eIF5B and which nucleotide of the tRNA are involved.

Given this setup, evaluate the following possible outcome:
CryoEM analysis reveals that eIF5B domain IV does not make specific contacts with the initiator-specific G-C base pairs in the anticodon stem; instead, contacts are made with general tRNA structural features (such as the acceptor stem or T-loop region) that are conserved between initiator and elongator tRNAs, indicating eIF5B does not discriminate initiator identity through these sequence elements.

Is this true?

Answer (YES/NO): NO